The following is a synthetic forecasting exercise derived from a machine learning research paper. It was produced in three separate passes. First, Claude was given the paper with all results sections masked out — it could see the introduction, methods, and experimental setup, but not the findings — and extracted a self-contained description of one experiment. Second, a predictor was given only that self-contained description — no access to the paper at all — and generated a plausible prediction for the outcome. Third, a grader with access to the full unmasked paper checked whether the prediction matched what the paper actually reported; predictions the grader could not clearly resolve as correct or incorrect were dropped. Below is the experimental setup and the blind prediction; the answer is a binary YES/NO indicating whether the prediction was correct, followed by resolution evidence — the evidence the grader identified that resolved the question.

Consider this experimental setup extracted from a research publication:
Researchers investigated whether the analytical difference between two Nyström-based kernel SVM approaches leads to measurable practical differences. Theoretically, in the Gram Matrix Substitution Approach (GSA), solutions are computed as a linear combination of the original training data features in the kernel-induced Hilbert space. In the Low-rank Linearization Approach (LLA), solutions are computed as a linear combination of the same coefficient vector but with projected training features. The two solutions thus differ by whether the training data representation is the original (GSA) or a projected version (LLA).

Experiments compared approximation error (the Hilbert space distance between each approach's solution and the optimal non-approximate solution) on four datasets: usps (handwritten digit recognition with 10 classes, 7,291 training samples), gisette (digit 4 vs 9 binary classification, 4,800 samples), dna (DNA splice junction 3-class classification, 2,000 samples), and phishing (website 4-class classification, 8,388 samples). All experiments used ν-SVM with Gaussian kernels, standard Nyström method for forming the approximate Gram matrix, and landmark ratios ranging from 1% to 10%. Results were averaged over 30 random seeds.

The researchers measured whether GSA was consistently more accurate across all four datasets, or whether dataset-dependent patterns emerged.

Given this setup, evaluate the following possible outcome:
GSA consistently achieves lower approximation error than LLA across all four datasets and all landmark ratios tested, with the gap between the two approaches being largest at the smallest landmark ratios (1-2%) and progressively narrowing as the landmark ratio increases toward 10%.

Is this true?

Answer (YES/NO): NO